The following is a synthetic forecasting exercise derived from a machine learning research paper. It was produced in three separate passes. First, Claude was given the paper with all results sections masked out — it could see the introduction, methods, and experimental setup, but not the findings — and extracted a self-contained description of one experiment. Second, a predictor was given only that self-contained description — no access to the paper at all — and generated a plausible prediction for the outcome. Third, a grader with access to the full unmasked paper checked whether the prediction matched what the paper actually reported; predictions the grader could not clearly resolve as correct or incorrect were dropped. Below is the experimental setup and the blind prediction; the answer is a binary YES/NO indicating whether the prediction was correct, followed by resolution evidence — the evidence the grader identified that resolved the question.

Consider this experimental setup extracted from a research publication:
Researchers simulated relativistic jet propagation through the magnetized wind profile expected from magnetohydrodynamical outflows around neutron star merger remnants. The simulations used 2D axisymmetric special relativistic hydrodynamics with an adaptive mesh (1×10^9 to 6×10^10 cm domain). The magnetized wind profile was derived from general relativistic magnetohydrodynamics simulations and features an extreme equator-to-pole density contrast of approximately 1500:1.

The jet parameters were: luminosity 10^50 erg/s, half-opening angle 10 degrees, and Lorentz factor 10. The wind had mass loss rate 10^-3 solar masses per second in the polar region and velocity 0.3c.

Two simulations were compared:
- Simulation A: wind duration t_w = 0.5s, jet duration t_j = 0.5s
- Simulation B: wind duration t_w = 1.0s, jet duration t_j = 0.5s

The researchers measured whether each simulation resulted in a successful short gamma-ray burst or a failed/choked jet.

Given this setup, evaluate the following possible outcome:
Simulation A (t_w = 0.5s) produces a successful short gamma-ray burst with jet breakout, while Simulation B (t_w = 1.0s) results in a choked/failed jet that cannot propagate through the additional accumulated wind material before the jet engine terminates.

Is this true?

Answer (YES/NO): YES